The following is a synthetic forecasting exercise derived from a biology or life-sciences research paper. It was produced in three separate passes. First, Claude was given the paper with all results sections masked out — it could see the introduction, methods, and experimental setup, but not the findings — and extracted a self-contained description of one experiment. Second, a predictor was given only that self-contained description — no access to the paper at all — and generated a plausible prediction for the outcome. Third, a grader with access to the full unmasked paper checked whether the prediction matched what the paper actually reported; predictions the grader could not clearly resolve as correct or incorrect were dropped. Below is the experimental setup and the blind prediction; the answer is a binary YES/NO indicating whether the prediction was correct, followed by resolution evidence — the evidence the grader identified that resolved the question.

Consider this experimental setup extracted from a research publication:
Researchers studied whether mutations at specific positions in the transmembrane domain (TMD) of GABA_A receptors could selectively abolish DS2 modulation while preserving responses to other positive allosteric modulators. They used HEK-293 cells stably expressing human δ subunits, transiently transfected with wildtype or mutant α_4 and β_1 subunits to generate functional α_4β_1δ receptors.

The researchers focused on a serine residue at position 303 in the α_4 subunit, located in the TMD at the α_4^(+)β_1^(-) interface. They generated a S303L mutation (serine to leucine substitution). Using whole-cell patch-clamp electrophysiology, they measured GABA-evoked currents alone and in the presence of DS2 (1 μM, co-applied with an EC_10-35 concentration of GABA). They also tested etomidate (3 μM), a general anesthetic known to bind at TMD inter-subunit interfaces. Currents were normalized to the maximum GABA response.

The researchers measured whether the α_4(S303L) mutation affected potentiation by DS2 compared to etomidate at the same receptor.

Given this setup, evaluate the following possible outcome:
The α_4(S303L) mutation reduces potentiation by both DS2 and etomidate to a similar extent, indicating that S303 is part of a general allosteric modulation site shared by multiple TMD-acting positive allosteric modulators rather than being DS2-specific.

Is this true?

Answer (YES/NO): NO